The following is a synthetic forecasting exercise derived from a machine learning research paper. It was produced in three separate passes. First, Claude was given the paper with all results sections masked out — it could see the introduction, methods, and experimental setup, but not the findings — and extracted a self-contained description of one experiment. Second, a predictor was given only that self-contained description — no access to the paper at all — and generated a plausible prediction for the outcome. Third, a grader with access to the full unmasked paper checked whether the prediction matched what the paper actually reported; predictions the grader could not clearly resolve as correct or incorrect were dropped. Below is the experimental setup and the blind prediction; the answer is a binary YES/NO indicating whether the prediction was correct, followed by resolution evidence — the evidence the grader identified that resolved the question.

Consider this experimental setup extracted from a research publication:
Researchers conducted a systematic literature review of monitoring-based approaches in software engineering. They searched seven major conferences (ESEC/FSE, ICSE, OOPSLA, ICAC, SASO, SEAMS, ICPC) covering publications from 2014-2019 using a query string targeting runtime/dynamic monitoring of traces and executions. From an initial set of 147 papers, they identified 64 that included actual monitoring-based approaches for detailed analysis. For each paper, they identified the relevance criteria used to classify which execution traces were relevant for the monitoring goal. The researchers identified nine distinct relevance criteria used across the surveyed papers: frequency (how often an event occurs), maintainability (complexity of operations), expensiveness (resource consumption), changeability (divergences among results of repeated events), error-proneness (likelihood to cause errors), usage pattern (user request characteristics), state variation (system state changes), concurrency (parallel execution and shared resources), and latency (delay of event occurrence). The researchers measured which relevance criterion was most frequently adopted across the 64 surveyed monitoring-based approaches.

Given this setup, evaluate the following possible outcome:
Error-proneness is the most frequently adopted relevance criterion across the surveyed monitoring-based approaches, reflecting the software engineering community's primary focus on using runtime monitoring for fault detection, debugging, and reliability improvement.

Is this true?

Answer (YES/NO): NO